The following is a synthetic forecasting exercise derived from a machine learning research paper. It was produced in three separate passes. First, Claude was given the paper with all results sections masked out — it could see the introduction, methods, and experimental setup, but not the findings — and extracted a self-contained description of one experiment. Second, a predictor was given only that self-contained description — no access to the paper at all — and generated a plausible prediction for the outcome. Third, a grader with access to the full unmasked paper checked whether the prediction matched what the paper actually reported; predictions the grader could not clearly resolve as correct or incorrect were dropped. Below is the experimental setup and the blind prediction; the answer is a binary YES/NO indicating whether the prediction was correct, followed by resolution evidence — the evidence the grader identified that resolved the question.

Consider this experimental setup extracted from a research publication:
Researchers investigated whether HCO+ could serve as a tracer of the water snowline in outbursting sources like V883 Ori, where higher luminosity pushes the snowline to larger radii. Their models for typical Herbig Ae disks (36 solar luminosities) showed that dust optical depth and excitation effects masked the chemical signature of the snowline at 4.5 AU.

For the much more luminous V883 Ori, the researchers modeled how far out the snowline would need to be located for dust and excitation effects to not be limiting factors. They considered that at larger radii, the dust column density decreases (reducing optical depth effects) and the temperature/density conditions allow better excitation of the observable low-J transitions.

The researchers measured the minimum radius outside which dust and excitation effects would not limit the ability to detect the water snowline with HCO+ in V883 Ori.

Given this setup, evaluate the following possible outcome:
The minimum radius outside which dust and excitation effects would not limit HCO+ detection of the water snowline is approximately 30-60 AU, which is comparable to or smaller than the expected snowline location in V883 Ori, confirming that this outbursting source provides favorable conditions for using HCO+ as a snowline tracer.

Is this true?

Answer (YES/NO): YES